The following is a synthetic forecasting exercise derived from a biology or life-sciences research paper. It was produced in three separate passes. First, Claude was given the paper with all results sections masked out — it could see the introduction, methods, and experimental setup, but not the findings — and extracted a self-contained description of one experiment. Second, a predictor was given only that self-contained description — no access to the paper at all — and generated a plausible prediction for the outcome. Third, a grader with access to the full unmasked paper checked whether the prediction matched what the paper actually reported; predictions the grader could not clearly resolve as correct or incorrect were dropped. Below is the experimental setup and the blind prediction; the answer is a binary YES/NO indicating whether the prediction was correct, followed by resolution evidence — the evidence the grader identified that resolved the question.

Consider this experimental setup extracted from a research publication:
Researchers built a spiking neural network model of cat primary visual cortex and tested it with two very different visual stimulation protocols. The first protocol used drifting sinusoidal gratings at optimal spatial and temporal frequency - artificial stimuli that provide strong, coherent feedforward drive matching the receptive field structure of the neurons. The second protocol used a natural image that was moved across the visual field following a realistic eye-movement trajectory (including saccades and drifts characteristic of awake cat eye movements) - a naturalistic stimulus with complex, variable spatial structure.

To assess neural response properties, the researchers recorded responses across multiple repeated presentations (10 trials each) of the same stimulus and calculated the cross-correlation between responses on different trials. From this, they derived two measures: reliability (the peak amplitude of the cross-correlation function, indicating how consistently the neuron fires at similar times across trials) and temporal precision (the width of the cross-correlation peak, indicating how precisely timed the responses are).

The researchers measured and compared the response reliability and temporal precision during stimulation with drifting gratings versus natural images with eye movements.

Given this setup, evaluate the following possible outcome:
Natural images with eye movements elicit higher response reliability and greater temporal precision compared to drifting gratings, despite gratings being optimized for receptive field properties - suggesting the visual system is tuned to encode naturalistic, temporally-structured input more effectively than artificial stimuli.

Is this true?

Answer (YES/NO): YES